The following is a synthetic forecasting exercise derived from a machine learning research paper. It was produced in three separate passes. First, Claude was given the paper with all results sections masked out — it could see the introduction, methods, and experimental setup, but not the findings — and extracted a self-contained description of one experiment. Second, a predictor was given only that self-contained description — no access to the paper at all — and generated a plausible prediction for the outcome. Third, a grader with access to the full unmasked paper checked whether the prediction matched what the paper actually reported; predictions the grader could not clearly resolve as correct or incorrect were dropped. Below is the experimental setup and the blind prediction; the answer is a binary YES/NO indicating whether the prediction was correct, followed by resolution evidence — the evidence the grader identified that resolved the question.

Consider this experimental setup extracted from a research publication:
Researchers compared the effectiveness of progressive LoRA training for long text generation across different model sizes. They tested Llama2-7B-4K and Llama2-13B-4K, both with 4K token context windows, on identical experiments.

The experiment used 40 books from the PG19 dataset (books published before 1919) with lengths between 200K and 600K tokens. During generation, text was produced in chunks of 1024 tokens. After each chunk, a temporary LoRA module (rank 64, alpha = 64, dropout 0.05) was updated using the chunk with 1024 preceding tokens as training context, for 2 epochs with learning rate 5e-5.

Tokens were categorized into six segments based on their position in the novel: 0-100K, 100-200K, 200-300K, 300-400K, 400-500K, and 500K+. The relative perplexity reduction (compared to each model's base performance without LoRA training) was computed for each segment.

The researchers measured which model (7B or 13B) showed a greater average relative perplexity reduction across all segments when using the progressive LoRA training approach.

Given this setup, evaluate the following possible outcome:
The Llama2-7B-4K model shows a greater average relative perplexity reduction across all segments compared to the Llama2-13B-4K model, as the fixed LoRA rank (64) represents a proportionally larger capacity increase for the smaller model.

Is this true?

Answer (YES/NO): YES